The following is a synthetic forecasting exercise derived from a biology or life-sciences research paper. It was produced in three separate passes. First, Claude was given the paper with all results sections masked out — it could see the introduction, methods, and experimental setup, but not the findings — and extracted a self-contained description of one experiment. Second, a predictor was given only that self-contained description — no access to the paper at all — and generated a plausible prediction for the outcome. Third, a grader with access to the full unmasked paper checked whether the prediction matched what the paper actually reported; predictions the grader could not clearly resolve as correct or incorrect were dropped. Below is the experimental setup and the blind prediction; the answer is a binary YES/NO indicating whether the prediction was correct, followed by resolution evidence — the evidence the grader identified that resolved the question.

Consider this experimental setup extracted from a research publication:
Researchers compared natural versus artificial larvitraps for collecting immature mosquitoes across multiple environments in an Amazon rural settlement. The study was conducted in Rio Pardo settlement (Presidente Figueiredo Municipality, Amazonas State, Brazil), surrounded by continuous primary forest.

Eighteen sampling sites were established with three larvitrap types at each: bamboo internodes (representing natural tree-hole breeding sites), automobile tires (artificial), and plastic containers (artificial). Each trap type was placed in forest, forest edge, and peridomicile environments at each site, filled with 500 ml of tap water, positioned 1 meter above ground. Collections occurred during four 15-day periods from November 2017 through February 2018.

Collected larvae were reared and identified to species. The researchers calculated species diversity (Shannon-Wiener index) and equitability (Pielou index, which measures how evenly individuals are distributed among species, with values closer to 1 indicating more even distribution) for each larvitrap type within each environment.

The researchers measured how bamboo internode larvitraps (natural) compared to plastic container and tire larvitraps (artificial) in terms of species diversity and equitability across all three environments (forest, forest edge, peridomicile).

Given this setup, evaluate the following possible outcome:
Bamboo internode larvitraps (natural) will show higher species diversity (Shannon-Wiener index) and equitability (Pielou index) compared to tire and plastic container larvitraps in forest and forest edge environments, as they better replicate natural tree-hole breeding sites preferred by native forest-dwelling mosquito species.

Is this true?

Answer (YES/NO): NO